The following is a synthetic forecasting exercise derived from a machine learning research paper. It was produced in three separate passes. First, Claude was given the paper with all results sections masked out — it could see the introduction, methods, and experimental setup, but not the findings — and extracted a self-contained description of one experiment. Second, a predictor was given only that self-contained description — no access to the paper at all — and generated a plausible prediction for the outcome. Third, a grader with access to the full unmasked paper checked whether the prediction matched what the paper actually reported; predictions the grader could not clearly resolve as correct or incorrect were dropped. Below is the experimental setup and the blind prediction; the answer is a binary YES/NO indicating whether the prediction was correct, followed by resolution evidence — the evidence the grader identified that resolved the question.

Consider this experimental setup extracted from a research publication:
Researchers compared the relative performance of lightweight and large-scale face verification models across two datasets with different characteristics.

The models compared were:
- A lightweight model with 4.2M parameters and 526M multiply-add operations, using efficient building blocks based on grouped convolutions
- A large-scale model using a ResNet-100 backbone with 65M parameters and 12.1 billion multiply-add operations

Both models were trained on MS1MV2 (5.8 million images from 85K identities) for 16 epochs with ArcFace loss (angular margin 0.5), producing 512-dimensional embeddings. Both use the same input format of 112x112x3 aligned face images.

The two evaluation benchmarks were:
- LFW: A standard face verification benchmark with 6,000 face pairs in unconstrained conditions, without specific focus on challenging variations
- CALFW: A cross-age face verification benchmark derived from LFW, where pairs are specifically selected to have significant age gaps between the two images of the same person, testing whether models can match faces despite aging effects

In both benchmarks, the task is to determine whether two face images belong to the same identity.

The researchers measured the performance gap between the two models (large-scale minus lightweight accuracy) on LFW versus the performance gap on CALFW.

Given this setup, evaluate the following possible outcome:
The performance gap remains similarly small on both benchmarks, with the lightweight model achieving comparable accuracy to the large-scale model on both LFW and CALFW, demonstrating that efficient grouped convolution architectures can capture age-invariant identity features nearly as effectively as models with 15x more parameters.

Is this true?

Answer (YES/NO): NO